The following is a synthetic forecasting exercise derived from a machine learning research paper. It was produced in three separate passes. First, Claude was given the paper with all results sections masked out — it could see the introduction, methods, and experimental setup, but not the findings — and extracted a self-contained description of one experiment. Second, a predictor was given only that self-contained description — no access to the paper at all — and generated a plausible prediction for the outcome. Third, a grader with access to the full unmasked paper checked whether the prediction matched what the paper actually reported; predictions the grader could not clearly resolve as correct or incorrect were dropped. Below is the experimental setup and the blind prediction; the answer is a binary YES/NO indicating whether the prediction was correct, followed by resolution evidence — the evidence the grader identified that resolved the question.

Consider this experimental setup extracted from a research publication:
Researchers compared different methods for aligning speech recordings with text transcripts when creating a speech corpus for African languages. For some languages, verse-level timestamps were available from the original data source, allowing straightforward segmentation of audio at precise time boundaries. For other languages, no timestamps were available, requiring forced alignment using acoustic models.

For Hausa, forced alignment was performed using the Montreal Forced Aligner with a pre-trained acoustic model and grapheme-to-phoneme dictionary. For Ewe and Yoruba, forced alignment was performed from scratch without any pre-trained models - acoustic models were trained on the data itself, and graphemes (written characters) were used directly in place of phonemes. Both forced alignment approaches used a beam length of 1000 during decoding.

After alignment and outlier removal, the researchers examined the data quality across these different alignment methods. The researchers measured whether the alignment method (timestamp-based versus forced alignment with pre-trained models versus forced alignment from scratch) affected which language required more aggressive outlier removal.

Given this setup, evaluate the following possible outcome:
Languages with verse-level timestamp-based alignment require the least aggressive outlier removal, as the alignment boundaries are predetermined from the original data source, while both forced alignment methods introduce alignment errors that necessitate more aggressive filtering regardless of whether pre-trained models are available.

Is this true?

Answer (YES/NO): NO